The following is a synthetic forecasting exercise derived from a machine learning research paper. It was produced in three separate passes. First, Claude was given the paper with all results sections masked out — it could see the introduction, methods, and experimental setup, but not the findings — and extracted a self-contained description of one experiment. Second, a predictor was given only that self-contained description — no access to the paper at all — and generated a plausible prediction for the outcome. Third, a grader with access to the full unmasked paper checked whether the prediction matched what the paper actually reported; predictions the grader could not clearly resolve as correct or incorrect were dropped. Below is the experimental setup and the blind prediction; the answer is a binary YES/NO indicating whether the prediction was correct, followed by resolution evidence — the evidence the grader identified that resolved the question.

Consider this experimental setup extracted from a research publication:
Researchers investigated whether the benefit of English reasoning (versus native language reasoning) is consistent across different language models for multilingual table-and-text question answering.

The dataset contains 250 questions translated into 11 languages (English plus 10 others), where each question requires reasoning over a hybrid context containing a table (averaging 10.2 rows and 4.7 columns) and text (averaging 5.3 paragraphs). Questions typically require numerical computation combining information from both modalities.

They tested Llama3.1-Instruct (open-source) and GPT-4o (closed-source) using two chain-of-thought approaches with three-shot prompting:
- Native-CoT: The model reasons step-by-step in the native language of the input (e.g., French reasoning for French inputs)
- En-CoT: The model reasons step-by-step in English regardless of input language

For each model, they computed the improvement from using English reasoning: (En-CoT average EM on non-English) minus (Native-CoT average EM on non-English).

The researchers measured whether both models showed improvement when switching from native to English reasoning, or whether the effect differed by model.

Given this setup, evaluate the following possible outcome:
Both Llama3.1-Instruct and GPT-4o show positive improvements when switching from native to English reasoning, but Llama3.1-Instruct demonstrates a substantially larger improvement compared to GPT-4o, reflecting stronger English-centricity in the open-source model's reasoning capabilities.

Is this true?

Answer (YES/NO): NO